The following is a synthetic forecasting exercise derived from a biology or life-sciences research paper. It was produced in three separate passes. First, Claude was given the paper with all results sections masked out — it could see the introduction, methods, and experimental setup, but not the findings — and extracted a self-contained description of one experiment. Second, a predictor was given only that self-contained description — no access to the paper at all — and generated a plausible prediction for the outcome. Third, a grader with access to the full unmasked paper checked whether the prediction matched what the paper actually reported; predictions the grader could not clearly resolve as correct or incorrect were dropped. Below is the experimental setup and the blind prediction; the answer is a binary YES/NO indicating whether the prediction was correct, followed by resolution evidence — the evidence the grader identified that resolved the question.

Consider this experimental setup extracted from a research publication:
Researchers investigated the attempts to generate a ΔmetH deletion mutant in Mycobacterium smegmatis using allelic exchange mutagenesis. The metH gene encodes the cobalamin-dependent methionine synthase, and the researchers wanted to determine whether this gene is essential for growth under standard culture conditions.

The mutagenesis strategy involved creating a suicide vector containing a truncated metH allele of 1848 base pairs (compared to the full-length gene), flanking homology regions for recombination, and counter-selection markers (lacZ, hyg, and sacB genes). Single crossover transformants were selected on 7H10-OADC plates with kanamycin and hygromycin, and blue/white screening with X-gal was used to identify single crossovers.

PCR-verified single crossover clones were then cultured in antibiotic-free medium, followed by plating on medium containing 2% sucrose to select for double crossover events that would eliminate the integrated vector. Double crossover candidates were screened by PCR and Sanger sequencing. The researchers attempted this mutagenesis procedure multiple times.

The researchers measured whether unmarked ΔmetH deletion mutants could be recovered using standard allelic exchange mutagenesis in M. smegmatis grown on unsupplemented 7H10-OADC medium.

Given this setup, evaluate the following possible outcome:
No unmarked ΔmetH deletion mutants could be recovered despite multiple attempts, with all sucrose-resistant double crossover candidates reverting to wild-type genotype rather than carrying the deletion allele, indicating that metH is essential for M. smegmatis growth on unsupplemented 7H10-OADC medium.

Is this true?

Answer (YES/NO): YES